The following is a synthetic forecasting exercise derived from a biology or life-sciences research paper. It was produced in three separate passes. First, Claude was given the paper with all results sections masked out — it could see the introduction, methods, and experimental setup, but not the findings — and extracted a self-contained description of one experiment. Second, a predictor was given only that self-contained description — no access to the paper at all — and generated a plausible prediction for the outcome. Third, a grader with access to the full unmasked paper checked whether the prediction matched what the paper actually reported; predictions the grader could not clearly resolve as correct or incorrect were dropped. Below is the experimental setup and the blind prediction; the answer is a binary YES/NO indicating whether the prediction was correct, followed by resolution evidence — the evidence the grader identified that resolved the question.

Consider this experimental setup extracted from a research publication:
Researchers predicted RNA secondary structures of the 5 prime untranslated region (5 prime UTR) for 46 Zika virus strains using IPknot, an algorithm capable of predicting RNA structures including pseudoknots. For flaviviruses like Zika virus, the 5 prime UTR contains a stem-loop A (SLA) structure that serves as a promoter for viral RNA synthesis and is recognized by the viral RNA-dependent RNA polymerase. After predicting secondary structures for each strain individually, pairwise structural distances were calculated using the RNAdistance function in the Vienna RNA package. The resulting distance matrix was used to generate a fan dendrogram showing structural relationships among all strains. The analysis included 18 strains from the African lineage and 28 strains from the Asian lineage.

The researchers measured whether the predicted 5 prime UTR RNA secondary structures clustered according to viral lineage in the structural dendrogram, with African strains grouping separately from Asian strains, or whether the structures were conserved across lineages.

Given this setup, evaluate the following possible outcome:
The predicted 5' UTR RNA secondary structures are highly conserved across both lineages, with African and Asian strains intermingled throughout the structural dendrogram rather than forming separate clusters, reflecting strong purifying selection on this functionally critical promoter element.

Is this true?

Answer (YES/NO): NO